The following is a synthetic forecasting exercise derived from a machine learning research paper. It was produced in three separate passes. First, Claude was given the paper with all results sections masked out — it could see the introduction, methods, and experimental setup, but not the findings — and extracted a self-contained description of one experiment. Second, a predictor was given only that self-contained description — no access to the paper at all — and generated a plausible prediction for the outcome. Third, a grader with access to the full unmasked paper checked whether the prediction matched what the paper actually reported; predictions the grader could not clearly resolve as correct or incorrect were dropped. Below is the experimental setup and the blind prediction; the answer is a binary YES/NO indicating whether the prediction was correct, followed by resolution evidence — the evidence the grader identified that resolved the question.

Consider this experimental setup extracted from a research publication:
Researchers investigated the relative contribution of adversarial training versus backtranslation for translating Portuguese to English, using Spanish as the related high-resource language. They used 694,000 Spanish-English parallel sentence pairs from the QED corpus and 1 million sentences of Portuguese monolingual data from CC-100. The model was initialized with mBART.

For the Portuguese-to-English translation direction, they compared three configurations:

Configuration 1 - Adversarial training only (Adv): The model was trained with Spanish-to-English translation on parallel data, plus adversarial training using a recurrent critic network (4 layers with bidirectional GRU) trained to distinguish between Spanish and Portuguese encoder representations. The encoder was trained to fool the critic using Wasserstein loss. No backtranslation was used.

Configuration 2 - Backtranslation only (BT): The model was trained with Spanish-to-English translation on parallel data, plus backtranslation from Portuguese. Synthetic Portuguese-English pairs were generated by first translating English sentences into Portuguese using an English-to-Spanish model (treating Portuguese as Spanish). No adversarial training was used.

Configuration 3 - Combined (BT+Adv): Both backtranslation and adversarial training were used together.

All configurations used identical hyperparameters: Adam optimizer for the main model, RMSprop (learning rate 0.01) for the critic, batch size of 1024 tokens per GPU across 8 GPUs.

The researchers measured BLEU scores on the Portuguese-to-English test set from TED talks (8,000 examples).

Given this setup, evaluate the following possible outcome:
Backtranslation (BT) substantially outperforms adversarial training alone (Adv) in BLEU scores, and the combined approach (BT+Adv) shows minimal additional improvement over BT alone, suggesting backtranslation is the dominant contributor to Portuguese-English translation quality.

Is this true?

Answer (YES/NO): NO